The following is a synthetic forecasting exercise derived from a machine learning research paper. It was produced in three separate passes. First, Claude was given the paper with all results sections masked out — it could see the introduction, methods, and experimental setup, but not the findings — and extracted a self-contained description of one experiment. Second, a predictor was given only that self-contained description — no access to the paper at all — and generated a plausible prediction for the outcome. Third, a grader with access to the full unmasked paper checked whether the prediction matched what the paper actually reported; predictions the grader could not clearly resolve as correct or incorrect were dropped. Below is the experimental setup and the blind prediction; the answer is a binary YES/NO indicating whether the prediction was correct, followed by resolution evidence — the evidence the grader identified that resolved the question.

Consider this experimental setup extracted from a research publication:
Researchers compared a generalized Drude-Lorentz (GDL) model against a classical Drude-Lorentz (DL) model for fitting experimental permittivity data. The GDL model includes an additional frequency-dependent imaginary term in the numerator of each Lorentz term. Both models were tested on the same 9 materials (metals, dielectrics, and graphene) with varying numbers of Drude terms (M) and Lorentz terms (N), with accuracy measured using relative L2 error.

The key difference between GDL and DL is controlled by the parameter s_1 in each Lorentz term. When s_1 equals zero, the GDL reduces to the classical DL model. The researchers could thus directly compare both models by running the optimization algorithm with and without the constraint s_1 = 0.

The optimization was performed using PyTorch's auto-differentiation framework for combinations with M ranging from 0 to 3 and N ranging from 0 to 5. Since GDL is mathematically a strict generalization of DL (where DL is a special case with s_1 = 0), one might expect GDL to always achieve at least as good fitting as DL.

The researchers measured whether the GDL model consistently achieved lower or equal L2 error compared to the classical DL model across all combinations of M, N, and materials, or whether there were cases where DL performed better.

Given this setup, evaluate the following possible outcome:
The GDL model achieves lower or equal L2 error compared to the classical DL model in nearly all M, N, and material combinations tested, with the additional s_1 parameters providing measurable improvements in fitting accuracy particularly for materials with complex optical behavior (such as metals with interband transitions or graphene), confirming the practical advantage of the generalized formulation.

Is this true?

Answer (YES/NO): NO